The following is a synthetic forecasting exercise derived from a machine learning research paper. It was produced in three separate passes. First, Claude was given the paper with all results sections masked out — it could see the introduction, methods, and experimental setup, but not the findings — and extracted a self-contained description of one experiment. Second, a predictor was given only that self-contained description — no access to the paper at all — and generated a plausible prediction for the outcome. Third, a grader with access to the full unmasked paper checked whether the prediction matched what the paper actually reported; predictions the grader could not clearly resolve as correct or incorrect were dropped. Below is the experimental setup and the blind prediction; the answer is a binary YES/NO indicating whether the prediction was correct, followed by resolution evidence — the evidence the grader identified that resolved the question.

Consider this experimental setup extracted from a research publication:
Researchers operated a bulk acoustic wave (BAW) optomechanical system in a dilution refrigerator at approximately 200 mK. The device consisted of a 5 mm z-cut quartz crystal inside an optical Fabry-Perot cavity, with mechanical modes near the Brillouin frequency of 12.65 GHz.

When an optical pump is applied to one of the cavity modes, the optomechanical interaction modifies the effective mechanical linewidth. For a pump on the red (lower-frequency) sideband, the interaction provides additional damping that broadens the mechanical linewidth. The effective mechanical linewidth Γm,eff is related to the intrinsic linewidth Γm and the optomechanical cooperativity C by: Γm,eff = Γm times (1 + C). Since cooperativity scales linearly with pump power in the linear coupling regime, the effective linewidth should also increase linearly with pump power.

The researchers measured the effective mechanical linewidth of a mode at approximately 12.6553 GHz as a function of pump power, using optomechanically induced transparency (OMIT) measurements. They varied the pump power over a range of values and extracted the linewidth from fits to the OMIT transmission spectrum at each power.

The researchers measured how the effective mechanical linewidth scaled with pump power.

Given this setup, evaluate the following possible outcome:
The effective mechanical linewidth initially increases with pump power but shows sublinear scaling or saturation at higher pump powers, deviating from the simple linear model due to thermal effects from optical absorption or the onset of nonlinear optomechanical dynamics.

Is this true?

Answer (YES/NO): NO